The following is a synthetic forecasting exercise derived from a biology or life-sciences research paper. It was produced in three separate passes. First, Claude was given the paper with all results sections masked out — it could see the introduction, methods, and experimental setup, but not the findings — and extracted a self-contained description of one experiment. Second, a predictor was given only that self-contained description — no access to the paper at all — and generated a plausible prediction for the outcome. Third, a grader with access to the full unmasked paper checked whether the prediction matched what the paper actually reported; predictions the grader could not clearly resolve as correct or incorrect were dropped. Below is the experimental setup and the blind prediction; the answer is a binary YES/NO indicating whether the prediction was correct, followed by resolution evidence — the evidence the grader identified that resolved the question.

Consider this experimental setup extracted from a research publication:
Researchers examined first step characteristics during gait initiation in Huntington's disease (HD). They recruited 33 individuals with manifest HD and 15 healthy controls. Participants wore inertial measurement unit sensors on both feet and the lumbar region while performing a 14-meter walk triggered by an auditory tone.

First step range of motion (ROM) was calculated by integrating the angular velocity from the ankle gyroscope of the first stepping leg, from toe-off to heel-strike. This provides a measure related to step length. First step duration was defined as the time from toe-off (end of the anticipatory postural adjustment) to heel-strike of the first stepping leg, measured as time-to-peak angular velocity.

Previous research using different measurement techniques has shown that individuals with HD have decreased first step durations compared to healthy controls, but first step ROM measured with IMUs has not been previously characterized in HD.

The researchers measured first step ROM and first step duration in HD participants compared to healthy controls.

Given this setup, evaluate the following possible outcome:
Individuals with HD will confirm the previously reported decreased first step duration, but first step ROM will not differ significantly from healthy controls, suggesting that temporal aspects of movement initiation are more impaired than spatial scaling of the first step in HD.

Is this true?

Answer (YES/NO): NO